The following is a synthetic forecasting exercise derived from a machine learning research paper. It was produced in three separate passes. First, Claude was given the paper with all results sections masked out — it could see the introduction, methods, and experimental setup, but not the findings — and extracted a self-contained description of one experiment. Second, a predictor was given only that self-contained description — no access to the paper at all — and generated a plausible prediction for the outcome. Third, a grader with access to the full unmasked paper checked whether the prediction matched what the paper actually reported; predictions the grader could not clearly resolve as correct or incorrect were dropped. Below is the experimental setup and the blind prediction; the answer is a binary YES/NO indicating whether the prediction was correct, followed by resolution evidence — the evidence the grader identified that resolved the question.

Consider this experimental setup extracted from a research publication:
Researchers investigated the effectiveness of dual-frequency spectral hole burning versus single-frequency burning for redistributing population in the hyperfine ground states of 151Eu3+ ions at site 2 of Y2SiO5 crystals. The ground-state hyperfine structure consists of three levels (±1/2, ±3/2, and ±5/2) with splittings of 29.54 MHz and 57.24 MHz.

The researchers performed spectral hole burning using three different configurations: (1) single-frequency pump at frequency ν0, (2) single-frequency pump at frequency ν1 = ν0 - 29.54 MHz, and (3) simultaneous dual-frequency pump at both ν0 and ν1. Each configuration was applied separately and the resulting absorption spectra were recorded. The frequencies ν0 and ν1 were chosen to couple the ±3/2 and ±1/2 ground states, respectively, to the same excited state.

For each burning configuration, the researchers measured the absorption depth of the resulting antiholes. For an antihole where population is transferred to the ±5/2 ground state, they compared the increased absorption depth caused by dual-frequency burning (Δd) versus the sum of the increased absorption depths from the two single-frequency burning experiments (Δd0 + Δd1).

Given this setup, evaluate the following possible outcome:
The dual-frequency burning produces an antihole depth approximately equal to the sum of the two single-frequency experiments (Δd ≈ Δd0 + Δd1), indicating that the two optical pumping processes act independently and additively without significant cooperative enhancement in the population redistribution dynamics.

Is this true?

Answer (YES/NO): NO